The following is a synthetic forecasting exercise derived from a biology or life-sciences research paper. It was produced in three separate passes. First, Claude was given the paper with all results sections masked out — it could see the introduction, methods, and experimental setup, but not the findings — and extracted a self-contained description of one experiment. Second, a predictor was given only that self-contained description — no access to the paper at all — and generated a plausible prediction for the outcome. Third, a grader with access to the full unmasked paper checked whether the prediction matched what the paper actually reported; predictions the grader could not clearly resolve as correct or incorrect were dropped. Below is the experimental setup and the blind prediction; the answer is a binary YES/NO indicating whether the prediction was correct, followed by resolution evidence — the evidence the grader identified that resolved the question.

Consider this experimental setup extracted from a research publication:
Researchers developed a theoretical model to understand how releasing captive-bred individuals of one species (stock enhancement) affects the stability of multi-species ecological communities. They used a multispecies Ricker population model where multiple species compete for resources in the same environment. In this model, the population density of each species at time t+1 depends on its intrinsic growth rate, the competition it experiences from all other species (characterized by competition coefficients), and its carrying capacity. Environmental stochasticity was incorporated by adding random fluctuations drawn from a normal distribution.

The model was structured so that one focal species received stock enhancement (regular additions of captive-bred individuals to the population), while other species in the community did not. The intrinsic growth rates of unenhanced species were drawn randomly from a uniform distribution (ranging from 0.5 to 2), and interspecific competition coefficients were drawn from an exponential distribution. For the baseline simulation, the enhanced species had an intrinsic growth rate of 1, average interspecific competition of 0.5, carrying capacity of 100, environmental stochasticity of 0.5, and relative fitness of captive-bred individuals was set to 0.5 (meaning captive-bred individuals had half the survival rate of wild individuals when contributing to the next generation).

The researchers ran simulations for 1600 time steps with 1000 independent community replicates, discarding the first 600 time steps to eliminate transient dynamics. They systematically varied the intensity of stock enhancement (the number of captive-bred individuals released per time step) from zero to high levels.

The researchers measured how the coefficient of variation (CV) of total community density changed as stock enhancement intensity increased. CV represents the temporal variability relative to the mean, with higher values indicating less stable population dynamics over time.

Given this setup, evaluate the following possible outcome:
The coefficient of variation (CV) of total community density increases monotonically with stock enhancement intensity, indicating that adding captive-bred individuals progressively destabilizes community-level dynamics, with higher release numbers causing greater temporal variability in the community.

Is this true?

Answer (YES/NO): YES